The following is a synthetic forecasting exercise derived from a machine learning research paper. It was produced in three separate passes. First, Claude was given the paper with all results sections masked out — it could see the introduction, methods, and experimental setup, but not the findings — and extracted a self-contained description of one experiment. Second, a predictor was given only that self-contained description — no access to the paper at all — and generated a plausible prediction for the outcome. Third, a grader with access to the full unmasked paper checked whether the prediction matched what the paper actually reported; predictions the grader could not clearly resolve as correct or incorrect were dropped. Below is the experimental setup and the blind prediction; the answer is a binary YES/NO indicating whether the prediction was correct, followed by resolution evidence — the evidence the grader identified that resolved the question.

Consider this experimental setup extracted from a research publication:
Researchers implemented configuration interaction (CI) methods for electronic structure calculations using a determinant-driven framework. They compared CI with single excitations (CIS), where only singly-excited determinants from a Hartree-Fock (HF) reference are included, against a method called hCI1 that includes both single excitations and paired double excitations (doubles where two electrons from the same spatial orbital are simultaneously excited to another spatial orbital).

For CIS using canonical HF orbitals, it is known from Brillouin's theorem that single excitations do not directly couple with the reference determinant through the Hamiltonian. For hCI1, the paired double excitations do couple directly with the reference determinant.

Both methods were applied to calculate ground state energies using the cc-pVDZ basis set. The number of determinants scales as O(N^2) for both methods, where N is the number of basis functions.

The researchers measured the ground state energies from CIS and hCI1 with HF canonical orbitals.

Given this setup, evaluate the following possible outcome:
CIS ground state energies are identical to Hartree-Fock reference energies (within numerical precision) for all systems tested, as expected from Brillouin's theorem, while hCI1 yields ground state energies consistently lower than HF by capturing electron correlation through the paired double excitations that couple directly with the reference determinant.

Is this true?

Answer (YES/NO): YES